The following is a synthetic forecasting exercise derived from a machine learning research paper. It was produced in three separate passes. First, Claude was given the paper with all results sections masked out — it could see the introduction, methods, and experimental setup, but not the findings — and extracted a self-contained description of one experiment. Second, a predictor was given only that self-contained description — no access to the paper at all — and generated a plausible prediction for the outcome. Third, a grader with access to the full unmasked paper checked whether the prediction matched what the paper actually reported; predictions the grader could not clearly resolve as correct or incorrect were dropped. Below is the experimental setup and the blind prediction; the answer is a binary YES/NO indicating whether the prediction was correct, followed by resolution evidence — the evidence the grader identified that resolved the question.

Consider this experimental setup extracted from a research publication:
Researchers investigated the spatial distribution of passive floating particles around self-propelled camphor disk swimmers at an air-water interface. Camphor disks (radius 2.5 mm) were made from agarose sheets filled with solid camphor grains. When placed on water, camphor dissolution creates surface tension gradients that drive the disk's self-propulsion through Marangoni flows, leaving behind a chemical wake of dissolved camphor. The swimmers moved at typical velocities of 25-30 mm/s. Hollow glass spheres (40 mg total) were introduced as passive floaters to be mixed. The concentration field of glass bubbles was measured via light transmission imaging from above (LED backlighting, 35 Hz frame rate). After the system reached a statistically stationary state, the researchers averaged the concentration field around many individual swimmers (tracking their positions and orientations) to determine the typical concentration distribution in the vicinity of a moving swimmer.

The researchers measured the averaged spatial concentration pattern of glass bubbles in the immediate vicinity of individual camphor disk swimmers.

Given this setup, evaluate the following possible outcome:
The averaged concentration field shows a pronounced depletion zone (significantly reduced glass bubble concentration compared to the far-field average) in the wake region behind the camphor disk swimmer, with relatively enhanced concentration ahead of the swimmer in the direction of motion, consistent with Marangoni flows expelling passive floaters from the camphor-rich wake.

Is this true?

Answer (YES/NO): YES